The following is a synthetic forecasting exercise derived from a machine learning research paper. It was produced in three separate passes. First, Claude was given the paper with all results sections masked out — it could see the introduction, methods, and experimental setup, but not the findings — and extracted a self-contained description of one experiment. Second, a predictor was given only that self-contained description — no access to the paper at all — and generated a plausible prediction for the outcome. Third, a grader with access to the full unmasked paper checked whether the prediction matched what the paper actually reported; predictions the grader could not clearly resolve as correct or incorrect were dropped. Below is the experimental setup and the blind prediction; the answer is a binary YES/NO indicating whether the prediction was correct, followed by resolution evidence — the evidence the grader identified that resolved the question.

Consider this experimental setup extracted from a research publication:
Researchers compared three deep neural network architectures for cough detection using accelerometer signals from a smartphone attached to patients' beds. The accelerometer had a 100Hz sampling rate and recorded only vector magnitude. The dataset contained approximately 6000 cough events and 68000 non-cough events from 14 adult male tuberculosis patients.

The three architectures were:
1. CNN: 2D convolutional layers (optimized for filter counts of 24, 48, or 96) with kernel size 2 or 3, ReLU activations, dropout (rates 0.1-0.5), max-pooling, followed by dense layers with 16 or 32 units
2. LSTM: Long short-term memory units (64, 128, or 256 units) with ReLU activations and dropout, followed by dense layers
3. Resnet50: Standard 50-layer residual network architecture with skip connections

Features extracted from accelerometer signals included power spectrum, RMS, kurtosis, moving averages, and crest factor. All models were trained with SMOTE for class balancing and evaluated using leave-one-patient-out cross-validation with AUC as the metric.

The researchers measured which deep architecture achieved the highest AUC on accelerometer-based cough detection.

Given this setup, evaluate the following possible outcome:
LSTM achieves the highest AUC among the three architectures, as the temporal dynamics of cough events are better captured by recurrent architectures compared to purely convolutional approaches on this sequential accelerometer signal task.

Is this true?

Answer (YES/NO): NO